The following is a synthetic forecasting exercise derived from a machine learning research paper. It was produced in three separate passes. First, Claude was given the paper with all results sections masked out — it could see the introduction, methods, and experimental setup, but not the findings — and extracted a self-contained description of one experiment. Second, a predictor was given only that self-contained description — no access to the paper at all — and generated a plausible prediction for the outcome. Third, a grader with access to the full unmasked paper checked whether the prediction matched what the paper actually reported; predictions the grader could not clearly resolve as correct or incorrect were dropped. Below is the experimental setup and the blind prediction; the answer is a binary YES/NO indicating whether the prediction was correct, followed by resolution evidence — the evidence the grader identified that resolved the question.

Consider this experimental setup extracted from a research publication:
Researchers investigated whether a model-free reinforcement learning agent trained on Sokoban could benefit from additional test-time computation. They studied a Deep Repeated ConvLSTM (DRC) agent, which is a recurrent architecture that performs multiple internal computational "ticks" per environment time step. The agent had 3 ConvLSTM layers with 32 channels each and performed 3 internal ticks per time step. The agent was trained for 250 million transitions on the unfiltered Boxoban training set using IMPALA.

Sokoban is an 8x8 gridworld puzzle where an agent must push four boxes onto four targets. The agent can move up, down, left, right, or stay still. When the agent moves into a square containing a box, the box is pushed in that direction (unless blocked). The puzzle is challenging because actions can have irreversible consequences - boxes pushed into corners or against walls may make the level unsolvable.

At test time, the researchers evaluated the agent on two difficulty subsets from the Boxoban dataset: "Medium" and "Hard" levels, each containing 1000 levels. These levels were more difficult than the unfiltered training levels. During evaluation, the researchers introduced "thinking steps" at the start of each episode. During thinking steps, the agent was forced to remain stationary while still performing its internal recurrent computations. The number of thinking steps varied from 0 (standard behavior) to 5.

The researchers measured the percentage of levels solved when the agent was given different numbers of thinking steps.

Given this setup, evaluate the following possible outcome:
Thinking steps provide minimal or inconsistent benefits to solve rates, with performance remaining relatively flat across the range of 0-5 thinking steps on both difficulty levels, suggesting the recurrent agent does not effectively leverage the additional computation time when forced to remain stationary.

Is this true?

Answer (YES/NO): NO